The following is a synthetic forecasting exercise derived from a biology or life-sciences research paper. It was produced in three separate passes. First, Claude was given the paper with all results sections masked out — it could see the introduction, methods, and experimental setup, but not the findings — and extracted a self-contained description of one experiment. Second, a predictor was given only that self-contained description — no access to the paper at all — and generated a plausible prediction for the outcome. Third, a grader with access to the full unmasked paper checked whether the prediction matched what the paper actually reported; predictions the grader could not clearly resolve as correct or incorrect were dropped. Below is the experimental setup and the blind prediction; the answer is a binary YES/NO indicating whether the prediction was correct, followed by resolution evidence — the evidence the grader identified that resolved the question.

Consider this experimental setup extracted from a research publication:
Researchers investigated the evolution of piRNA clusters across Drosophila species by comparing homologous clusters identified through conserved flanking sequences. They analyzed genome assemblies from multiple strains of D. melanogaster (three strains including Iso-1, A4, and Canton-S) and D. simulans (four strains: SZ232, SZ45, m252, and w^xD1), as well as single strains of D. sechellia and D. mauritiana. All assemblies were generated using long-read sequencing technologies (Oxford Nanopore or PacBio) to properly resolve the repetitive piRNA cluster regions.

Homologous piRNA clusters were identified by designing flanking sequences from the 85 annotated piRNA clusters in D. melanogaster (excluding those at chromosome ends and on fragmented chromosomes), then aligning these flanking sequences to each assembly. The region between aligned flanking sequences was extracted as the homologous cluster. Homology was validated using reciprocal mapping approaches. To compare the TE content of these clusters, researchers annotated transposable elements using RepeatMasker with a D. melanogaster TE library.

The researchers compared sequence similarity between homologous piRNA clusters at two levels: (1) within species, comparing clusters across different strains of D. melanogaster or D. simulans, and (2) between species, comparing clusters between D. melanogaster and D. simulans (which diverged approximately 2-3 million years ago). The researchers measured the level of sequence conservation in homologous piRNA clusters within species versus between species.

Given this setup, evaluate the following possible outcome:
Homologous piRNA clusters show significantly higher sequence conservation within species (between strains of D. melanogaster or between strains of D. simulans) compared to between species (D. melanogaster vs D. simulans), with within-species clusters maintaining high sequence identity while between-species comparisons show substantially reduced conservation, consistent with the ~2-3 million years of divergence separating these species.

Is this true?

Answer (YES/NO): YES